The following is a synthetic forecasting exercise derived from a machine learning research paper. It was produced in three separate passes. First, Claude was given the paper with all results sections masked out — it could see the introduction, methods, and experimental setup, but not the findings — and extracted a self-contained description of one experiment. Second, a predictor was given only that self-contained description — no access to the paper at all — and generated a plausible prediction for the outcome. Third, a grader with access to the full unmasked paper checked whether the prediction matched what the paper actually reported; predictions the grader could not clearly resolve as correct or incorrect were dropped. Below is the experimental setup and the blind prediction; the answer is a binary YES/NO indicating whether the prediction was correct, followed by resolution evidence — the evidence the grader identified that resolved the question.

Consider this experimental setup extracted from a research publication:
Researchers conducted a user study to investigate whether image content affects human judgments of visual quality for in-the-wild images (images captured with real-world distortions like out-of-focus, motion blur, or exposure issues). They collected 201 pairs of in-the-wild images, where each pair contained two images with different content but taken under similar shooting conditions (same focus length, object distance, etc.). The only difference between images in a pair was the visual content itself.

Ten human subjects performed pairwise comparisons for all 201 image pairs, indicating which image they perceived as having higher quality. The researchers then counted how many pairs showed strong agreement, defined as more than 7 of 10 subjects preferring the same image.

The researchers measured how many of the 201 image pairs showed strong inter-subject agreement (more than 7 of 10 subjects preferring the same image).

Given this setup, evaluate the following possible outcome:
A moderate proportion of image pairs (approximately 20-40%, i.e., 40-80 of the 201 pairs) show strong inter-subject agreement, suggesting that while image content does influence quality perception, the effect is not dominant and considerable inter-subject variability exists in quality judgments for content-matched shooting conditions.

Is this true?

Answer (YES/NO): NO